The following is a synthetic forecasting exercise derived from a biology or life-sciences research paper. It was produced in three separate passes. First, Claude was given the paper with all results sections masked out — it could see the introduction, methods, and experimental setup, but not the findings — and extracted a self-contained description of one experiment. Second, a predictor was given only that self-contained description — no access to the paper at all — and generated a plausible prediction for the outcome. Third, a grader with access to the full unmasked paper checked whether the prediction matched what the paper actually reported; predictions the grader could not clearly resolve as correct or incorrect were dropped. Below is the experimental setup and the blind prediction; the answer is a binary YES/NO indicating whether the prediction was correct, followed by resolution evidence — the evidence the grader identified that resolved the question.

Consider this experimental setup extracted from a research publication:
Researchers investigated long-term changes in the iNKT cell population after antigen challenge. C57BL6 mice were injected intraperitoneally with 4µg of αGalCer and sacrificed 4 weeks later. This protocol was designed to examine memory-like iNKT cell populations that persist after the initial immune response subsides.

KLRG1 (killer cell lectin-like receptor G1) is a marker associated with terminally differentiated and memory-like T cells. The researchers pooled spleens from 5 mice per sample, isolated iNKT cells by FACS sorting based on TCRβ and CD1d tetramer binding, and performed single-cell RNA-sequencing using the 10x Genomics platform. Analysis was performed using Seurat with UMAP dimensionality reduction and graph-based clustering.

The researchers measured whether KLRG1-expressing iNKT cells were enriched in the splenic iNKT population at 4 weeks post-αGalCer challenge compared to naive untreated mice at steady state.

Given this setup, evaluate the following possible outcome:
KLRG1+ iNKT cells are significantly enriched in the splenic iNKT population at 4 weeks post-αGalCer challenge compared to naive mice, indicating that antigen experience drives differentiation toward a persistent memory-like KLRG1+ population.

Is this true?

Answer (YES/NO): YES